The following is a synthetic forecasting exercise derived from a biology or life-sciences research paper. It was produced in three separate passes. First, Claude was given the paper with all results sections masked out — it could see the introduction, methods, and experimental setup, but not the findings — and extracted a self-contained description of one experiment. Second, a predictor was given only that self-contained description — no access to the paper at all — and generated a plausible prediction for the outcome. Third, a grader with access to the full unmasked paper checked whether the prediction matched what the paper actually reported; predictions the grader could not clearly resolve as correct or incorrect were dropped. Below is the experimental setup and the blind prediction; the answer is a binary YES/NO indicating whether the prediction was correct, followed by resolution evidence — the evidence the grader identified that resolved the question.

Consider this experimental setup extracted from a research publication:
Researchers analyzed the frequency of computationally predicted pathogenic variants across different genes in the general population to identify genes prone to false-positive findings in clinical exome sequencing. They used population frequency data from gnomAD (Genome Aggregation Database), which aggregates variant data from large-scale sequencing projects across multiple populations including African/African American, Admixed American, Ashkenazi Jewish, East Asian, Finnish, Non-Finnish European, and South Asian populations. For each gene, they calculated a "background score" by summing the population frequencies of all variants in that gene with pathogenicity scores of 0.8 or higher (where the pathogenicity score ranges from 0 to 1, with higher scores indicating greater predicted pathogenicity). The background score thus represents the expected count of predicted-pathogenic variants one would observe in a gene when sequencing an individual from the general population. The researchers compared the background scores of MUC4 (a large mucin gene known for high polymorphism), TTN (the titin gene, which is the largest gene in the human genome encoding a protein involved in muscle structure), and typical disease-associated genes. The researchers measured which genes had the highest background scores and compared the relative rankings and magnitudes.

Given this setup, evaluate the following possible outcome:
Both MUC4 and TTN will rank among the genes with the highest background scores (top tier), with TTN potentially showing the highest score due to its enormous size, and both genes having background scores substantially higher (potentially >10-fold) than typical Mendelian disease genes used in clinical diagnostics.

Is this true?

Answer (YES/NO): NO